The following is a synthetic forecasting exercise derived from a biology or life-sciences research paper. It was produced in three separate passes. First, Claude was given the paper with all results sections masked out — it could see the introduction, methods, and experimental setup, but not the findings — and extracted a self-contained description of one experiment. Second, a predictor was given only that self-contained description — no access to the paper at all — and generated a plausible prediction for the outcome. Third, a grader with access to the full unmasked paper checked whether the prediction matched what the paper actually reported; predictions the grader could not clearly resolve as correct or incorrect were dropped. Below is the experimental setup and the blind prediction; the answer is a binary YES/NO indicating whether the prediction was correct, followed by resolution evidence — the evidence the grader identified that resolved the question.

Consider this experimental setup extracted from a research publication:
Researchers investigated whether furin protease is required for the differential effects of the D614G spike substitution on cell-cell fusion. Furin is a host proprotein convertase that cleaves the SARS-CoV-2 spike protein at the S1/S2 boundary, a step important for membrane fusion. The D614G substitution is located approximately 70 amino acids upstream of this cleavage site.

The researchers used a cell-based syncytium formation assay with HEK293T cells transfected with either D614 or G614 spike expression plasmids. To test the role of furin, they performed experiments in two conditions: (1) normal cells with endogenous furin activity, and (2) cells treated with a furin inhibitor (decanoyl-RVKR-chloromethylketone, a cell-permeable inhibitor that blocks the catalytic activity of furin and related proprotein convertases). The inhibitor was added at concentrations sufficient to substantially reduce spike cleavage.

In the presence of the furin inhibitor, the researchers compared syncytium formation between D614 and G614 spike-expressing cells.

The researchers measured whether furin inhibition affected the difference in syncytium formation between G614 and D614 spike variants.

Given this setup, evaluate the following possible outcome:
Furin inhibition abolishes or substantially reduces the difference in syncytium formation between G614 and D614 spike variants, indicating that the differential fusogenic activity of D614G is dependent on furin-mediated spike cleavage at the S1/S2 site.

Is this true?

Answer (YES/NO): YES